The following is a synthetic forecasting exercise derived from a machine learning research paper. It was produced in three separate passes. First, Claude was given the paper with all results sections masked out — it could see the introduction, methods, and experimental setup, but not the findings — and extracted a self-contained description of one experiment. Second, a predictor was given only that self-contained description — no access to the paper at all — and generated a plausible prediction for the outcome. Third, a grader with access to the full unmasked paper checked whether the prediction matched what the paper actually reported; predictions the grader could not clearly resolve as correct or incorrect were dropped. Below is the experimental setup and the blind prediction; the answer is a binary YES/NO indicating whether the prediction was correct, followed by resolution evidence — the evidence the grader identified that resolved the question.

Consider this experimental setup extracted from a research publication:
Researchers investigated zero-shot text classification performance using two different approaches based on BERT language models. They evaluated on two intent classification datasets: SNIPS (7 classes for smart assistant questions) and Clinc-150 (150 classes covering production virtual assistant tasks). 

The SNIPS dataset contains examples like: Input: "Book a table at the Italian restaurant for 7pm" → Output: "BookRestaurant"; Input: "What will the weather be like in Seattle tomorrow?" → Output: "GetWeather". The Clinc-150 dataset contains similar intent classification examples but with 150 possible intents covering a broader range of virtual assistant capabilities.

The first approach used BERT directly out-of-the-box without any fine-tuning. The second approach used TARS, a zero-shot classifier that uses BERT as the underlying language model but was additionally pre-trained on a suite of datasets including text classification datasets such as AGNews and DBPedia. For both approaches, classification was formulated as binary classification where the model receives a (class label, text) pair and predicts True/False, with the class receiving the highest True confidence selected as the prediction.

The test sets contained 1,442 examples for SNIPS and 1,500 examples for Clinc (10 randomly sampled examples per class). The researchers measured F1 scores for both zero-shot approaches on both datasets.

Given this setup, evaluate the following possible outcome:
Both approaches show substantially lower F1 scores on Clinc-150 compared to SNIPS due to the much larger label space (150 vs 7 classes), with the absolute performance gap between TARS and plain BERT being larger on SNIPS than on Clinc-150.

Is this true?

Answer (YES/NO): YES